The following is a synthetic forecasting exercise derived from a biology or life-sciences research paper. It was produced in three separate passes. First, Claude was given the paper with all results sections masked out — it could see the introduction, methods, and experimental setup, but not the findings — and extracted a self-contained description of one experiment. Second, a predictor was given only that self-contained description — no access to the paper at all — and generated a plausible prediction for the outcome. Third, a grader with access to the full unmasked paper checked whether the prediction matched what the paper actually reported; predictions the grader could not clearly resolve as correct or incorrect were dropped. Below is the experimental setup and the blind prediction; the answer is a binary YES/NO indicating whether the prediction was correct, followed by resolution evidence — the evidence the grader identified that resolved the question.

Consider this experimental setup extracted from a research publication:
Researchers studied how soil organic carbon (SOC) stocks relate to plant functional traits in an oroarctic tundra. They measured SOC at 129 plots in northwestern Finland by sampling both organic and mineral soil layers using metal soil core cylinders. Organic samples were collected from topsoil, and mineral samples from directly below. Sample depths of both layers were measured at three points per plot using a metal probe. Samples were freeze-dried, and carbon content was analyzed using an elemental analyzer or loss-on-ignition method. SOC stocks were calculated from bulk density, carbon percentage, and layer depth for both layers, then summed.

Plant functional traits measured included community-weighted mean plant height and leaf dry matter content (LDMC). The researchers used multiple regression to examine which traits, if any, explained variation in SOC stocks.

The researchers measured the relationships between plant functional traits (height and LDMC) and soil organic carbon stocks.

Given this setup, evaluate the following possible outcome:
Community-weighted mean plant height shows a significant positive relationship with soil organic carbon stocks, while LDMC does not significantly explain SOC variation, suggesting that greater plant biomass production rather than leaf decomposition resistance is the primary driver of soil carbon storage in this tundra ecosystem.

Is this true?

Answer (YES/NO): NO